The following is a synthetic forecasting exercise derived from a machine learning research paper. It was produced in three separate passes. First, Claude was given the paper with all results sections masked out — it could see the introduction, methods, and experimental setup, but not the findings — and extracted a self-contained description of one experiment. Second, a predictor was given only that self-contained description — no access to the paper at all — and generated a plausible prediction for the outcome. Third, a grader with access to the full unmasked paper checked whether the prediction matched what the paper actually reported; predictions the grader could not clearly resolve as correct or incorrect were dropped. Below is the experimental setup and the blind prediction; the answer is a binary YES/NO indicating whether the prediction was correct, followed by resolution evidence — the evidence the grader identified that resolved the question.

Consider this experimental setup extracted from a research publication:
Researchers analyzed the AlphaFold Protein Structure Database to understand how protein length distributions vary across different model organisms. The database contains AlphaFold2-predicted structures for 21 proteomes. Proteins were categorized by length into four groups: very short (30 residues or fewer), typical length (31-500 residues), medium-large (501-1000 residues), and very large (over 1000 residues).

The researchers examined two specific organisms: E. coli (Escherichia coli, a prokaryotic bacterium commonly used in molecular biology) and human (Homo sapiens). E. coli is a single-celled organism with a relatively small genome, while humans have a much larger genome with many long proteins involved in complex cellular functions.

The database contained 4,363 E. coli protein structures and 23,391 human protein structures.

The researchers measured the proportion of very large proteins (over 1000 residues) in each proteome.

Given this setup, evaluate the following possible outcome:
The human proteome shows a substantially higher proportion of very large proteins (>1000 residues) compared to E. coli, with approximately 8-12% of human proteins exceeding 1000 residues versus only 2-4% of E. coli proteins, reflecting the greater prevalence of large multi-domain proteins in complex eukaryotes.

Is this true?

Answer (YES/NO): NO